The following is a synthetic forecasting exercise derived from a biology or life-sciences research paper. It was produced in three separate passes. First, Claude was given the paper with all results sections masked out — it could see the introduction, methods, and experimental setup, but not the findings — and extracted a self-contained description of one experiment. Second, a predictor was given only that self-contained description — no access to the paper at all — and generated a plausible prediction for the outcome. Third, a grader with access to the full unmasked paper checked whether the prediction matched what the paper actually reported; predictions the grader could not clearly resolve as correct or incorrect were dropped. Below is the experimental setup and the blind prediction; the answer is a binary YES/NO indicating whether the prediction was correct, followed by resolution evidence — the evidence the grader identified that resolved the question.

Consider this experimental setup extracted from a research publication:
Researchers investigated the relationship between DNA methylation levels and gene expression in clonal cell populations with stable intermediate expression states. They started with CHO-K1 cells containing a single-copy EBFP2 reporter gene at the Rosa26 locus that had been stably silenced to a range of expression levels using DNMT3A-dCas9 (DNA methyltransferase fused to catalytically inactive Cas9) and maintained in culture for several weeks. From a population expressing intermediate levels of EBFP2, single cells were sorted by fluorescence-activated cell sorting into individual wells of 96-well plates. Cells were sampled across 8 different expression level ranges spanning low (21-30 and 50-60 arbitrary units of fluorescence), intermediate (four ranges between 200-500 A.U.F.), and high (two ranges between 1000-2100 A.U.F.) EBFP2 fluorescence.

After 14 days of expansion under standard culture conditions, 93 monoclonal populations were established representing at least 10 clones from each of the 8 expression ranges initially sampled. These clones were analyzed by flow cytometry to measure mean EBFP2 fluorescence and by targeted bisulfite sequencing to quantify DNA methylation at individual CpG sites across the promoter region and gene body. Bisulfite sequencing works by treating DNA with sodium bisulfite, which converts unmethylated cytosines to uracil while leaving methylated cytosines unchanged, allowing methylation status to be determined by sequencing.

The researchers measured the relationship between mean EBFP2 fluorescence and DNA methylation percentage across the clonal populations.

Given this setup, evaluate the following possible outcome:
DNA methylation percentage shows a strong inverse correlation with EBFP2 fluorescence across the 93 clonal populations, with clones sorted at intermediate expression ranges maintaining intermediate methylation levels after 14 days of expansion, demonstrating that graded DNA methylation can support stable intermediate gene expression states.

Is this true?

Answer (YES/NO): YES